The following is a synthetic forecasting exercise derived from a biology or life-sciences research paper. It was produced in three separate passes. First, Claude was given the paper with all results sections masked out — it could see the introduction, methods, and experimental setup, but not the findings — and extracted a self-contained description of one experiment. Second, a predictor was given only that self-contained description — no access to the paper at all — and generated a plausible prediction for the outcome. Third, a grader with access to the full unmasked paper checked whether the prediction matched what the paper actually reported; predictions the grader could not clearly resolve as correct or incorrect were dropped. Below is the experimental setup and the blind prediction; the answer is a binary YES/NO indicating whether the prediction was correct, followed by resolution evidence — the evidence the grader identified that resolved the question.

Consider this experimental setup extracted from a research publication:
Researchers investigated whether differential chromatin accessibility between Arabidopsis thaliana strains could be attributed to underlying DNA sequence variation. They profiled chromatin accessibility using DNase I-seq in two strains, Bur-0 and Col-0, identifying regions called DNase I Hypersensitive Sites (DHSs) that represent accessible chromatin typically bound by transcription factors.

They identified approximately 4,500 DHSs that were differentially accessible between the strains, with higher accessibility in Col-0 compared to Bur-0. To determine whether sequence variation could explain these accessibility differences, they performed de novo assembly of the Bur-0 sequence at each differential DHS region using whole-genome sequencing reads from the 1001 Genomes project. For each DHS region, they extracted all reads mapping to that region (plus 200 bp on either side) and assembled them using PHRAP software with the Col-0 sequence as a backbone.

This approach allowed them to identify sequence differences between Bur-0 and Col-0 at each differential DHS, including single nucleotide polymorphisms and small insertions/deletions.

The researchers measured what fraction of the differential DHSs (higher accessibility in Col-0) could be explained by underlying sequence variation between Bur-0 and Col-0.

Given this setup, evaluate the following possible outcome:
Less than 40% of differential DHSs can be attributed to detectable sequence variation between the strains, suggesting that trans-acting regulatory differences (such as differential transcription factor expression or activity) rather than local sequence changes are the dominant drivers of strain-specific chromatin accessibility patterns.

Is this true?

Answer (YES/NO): YES